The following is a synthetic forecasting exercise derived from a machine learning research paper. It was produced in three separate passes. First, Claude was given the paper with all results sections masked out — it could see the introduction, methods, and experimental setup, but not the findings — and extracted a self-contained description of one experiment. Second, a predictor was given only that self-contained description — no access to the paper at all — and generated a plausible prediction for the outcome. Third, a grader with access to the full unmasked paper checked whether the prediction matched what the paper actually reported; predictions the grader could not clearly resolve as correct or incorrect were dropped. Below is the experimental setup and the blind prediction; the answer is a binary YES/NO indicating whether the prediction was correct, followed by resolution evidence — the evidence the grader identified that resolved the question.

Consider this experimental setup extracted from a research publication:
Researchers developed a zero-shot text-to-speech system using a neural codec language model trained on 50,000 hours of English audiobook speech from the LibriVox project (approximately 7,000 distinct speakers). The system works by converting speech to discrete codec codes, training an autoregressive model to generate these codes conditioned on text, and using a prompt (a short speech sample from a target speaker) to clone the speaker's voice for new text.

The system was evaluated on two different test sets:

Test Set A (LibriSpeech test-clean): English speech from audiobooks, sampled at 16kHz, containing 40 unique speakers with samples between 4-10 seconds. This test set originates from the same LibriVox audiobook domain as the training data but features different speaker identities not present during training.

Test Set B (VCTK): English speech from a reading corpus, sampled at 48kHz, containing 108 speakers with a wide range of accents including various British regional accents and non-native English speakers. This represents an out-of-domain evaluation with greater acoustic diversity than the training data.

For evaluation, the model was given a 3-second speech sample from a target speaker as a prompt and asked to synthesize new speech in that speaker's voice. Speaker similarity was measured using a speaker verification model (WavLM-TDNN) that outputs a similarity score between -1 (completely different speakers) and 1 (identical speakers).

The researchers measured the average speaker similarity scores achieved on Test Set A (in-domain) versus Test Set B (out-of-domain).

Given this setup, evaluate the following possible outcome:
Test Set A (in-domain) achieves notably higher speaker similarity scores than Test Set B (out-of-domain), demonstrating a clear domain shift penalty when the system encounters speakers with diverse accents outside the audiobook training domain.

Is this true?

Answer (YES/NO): YES